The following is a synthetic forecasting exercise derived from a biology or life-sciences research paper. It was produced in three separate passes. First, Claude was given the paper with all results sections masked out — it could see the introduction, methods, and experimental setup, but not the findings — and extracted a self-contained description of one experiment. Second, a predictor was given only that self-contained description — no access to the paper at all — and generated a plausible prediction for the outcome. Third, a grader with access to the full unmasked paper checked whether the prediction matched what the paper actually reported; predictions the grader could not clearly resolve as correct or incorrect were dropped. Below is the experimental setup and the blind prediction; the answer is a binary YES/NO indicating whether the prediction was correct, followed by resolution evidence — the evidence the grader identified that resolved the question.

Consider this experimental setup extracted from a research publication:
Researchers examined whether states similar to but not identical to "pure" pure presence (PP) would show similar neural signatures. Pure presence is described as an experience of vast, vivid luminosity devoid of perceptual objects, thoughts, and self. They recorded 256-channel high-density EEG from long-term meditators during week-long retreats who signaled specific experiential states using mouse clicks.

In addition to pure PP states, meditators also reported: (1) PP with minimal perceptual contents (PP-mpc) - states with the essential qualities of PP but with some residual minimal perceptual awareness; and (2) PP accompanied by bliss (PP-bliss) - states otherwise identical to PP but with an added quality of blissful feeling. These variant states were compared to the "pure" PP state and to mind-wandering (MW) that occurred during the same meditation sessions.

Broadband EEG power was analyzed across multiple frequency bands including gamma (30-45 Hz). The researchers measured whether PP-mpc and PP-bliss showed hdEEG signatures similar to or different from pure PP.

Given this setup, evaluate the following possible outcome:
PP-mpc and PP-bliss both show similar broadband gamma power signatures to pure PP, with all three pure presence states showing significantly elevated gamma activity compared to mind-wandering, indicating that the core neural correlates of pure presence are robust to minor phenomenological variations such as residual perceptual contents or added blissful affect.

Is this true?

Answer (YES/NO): NO